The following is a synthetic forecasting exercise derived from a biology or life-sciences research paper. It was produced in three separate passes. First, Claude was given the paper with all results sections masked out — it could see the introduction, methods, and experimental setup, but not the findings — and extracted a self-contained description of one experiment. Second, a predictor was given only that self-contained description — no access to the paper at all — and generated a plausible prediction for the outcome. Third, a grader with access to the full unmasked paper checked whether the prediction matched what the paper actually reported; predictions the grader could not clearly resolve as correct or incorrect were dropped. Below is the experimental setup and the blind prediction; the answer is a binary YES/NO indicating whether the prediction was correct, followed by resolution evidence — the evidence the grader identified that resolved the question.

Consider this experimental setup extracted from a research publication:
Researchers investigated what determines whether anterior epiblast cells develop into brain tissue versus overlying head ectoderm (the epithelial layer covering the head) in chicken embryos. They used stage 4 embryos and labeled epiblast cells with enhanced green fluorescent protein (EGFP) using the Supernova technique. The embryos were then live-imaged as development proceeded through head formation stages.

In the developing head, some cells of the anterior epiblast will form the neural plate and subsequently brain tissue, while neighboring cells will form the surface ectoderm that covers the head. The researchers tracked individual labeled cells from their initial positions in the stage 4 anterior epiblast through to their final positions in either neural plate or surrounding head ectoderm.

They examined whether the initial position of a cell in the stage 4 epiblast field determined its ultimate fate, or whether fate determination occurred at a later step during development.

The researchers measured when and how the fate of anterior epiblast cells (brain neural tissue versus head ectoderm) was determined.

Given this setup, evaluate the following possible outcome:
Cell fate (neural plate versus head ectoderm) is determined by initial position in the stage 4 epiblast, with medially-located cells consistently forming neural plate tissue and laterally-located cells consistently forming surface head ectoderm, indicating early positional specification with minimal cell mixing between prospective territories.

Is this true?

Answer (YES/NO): NO